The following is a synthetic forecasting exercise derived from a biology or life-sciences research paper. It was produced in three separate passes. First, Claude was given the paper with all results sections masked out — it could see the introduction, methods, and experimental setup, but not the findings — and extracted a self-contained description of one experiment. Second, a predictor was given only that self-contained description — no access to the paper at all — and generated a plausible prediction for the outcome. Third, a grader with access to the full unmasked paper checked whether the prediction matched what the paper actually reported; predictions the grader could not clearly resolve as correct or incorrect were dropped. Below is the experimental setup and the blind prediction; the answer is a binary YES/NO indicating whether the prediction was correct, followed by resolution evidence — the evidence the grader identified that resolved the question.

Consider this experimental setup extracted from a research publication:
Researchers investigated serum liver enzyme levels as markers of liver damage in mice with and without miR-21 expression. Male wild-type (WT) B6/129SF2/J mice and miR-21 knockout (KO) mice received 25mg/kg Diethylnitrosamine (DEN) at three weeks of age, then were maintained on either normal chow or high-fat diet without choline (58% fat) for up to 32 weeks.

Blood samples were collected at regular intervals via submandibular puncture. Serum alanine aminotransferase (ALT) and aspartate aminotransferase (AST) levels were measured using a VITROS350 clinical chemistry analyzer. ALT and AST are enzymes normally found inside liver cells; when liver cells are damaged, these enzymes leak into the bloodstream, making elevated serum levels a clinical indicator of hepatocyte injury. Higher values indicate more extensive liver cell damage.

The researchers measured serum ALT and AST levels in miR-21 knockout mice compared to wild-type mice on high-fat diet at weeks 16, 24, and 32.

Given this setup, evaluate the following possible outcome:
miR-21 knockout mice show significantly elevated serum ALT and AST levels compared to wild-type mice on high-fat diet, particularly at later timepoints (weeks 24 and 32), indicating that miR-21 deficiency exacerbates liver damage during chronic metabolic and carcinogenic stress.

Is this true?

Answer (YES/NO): YES